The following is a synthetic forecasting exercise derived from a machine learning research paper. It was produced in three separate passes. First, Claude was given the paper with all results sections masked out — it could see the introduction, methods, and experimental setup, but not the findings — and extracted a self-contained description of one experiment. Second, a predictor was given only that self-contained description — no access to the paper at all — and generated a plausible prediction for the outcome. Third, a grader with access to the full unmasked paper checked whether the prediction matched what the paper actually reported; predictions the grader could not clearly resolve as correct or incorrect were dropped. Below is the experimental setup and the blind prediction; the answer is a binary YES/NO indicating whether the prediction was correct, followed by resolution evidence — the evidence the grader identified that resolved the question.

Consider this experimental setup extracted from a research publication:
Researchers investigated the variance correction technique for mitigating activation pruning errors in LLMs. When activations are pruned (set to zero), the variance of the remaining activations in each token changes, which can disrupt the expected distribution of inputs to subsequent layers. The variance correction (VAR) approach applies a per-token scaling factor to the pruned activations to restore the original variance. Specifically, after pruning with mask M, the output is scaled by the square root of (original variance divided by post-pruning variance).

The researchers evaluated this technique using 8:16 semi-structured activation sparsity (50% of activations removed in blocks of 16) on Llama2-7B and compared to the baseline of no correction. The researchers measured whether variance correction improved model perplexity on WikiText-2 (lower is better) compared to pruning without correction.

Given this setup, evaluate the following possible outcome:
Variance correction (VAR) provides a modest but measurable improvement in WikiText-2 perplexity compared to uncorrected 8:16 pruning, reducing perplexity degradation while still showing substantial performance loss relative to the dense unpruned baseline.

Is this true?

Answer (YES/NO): NO